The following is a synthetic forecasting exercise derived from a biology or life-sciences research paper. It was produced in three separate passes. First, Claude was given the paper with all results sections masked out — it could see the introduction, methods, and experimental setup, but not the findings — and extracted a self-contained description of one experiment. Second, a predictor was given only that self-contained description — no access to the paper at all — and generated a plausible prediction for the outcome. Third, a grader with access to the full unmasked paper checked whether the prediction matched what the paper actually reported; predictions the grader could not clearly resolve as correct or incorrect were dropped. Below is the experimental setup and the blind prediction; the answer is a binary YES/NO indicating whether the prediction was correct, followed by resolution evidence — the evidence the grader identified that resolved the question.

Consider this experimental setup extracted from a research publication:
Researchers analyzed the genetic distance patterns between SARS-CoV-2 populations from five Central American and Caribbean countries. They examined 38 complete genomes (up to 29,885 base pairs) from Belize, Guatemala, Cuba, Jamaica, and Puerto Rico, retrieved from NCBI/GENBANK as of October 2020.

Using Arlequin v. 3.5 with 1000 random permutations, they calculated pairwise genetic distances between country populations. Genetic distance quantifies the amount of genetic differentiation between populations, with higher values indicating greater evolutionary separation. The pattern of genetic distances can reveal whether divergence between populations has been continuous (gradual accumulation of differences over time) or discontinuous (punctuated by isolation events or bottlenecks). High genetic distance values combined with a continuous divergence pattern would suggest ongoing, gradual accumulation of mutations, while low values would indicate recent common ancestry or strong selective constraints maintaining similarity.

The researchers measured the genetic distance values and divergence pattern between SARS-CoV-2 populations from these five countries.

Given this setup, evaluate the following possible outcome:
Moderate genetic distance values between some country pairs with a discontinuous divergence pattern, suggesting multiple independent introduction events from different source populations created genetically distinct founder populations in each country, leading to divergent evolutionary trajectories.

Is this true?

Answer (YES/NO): NO